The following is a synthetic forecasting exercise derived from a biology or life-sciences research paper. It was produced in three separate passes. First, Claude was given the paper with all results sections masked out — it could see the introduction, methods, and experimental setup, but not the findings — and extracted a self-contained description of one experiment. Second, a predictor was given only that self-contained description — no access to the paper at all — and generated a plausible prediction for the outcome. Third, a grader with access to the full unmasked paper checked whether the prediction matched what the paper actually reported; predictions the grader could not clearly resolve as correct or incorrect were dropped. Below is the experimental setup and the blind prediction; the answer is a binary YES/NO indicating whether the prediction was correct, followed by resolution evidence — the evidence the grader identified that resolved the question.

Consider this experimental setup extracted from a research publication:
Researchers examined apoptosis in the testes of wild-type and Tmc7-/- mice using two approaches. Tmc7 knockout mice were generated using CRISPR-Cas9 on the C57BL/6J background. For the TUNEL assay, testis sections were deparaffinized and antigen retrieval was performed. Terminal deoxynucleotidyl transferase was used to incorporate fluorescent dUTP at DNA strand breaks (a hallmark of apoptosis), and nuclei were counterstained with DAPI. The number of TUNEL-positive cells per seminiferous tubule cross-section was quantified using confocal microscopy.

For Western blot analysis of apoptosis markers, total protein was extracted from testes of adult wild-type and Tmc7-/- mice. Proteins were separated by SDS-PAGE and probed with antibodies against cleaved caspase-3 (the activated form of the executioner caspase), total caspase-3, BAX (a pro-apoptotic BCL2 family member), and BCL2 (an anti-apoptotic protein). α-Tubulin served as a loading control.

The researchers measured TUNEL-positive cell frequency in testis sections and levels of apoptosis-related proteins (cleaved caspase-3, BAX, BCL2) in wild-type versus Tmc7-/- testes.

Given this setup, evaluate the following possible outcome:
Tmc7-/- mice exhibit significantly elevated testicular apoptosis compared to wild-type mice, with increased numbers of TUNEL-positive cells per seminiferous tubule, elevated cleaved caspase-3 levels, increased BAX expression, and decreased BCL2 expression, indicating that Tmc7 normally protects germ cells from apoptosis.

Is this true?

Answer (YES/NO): YES